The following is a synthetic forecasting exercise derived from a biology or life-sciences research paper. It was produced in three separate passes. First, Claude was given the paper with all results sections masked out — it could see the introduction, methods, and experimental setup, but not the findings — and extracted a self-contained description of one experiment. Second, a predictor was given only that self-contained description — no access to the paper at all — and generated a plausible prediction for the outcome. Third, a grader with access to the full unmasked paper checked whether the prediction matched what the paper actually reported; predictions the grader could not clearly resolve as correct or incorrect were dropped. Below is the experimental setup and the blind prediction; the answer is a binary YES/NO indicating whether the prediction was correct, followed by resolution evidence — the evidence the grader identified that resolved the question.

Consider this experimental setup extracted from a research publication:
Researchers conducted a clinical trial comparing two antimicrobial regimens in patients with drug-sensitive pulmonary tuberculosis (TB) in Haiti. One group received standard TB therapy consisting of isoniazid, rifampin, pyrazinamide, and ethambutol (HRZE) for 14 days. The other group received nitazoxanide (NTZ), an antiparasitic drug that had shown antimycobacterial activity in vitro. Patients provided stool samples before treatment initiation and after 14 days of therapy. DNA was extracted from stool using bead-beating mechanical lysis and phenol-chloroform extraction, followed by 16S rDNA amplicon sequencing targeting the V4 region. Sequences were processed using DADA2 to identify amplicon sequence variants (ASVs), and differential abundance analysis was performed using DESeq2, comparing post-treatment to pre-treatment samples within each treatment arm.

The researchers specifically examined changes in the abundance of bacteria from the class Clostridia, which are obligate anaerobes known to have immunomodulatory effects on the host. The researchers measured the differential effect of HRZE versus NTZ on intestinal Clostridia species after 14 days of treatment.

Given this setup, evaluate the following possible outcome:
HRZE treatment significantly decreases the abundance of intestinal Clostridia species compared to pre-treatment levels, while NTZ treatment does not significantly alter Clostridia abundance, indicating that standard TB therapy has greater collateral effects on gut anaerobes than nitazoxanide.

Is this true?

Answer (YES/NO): NO